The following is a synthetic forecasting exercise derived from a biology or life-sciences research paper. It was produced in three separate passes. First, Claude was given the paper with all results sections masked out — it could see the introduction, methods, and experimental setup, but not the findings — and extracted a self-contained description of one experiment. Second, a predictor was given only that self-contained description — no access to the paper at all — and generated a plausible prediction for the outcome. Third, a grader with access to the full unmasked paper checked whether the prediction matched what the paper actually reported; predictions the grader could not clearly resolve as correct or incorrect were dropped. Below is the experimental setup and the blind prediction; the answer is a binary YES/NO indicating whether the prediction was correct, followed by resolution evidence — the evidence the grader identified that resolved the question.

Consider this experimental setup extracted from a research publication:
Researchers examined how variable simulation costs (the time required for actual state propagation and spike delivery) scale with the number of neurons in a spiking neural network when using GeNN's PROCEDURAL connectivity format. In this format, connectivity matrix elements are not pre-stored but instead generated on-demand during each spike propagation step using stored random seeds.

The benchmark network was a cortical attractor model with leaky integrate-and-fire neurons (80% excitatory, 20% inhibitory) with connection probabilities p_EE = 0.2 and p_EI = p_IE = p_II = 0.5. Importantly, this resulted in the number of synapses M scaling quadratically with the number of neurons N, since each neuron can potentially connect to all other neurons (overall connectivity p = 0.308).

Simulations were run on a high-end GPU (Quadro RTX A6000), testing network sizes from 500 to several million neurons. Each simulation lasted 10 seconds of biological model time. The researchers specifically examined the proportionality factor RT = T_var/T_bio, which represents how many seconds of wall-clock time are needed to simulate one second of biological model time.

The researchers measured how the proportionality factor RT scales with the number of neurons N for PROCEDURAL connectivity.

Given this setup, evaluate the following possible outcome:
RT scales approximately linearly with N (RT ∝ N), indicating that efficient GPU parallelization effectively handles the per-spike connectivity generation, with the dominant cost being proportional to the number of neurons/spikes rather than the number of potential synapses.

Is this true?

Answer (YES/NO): NO